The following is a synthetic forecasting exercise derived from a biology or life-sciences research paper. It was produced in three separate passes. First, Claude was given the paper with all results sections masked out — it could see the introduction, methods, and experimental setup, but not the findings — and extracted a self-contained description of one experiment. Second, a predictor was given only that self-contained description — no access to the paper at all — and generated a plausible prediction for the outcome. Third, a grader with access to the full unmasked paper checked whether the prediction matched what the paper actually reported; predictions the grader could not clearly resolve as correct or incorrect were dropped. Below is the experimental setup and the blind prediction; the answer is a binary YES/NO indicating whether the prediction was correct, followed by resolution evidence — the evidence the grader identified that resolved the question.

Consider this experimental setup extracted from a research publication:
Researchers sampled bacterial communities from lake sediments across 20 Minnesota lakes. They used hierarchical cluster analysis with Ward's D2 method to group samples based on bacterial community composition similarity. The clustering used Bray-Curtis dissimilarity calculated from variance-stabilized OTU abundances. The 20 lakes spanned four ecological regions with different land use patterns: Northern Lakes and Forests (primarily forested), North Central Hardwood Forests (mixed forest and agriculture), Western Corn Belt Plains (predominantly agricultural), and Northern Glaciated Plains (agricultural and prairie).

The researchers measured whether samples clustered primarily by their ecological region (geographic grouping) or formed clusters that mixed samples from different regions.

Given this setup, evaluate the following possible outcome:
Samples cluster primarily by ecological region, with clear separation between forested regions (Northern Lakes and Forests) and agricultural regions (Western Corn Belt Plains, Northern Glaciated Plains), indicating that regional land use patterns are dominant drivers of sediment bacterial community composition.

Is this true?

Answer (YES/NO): NO